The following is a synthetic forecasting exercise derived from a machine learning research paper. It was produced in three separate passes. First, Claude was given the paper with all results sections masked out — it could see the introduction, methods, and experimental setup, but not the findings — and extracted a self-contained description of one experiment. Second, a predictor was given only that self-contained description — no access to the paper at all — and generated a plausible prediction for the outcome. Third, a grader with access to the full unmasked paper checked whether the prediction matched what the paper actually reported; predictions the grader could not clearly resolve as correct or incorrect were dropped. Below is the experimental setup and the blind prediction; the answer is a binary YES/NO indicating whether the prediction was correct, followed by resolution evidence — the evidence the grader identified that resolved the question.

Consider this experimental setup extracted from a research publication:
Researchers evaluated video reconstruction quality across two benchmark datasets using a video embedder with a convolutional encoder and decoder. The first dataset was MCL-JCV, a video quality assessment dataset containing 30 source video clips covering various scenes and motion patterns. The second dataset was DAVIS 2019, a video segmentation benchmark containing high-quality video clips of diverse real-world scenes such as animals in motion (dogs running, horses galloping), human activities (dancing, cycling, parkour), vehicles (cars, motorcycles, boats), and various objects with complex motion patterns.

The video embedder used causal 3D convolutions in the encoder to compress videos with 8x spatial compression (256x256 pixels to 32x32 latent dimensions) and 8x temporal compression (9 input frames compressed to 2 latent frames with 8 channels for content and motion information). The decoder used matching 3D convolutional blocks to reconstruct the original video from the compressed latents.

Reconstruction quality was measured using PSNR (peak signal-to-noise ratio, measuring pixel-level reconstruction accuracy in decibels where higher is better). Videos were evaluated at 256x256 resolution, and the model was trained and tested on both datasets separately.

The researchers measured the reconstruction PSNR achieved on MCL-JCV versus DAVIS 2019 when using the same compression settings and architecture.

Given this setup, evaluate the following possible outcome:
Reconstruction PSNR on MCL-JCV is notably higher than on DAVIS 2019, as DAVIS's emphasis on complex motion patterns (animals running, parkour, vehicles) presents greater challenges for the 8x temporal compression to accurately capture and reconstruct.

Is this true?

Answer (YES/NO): YES